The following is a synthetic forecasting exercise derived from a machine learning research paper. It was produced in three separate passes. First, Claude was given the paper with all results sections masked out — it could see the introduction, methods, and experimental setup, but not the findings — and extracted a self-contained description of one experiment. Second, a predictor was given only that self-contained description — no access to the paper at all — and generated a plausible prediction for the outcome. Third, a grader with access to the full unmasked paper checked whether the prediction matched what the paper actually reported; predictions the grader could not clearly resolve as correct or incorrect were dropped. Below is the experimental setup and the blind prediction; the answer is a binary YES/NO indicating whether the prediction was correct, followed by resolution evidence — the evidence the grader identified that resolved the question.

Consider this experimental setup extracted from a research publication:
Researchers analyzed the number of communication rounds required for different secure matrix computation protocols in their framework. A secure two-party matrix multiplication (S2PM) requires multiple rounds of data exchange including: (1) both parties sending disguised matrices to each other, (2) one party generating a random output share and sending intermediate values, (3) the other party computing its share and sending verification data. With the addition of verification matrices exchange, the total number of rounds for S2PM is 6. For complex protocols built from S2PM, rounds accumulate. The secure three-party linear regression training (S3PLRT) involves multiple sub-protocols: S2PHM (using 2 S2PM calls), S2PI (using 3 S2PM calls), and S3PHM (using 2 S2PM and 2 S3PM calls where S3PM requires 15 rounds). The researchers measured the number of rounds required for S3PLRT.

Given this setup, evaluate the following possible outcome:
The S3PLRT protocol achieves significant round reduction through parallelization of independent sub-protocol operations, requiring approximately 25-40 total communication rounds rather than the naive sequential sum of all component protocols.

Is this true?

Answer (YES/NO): NO